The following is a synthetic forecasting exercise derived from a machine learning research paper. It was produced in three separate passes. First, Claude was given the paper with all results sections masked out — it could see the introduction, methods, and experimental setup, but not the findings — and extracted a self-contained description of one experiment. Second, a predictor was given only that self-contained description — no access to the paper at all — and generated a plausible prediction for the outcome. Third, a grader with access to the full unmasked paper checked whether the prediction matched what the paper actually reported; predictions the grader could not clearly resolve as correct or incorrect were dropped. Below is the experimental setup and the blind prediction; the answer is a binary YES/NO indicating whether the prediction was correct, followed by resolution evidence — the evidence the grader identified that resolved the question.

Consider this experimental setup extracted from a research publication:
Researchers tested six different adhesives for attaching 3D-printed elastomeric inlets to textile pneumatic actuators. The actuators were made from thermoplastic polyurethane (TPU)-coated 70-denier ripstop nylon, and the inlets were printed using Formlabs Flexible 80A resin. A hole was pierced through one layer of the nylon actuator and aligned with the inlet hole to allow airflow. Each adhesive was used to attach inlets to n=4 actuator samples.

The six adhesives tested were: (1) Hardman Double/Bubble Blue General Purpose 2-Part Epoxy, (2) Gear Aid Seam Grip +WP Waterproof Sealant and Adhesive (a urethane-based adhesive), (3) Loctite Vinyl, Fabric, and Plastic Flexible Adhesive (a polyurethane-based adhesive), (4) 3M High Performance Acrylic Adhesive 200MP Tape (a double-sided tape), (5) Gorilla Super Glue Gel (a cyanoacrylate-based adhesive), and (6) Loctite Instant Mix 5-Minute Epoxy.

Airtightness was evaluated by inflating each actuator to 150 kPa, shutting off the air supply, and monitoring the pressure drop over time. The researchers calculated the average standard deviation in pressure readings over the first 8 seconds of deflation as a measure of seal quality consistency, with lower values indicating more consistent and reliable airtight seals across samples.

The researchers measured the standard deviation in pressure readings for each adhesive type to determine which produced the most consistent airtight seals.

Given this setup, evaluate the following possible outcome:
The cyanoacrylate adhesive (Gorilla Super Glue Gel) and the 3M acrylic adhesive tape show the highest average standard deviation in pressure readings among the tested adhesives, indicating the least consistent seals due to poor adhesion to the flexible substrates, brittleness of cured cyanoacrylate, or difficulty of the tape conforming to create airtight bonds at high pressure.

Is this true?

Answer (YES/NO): NO